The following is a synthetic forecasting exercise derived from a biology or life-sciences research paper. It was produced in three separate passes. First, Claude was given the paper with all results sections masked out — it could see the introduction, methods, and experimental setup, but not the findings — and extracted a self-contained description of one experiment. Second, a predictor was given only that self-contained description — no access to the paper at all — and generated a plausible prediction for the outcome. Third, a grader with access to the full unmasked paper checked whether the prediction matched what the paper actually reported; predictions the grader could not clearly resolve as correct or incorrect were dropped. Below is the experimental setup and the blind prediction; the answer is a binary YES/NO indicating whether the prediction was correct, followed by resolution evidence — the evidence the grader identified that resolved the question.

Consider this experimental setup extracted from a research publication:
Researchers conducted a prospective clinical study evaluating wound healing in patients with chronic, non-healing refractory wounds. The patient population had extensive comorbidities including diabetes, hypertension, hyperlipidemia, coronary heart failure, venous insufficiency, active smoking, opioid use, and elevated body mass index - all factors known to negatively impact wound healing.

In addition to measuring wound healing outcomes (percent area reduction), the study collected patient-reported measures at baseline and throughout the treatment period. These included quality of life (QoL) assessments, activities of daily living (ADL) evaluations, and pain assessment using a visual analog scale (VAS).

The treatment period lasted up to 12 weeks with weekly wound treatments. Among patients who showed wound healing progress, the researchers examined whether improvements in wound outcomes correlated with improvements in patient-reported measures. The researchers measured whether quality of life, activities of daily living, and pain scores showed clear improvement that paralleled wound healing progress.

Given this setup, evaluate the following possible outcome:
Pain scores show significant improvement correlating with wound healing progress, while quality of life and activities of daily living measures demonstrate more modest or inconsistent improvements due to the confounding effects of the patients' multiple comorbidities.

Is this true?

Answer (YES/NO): NO